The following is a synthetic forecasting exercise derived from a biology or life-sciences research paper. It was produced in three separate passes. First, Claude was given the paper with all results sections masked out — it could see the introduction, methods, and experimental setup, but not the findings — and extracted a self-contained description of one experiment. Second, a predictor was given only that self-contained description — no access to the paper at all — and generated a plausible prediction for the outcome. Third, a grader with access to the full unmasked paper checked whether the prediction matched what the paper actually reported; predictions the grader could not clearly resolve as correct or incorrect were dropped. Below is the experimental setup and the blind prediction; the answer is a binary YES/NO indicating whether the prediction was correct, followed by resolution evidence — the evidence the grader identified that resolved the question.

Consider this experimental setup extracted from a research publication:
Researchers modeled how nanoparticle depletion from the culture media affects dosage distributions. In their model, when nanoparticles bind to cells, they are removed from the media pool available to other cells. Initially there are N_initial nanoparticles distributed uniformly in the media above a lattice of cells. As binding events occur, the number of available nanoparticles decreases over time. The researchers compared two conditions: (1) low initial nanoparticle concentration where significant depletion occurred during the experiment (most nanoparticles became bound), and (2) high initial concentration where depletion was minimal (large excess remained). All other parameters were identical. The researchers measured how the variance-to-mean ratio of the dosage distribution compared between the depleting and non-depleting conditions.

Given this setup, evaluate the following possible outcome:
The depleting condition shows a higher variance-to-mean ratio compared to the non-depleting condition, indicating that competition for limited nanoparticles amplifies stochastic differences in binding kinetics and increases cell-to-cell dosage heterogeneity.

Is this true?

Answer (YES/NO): NO